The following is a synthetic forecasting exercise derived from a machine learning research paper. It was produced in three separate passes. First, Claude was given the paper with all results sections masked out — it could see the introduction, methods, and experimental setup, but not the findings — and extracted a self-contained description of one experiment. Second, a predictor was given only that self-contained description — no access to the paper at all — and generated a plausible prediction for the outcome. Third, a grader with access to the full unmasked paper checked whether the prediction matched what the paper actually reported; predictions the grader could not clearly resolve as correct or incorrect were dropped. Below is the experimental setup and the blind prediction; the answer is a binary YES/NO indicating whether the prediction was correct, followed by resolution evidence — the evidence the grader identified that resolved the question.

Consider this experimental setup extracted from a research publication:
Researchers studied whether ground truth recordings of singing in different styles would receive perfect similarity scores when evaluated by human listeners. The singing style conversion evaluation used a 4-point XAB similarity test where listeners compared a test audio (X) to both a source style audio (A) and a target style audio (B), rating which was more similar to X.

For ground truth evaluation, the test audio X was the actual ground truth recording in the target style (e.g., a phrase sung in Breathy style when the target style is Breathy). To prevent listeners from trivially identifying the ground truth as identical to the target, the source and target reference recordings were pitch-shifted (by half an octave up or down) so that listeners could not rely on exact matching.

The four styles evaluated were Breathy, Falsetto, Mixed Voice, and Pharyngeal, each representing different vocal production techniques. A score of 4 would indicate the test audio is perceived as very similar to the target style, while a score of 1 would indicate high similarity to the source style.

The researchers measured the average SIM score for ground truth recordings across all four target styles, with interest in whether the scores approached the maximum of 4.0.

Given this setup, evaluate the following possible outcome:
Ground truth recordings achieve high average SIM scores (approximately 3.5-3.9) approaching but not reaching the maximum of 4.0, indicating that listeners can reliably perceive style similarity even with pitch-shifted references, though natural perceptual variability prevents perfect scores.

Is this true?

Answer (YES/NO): NO